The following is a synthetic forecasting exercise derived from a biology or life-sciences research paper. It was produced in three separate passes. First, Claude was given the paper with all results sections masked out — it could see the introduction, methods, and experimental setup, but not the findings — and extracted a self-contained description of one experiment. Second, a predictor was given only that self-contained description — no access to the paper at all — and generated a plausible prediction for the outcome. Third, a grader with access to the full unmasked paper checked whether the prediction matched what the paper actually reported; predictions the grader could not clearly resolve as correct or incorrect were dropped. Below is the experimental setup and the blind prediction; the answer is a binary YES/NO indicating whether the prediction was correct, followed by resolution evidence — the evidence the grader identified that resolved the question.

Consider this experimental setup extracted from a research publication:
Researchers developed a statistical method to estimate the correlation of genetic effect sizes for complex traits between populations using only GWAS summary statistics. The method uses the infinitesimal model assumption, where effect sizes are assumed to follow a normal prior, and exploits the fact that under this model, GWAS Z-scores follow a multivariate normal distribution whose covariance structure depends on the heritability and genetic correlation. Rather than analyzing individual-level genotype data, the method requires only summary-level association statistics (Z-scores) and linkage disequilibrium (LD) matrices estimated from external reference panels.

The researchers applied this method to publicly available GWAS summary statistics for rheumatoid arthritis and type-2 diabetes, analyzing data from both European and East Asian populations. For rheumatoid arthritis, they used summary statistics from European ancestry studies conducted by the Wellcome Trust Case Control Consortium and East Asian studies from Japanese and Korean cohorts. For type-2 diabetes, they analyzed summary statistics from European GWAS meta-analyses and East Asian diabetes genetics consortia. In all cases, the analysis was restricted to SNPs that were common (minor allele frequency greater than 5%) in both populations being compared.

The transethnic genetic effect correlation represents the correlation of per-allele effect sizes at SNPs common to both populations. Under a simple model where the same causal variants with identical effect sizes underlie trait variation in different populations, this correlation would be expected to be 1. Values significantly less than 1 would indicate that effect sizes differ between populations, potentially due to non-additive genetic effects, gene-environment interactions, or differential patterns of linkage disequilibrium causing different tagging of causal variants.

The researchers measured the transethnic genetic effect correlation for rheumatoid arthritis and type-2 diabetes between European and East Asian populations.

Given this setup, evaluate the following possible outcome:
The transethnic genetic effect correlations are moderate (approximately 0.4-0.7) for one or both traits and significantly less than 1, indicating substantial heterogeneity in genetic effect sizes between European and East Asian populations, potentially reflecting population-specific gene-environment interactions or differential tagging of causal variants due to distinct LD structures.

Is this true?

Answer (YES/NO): YES